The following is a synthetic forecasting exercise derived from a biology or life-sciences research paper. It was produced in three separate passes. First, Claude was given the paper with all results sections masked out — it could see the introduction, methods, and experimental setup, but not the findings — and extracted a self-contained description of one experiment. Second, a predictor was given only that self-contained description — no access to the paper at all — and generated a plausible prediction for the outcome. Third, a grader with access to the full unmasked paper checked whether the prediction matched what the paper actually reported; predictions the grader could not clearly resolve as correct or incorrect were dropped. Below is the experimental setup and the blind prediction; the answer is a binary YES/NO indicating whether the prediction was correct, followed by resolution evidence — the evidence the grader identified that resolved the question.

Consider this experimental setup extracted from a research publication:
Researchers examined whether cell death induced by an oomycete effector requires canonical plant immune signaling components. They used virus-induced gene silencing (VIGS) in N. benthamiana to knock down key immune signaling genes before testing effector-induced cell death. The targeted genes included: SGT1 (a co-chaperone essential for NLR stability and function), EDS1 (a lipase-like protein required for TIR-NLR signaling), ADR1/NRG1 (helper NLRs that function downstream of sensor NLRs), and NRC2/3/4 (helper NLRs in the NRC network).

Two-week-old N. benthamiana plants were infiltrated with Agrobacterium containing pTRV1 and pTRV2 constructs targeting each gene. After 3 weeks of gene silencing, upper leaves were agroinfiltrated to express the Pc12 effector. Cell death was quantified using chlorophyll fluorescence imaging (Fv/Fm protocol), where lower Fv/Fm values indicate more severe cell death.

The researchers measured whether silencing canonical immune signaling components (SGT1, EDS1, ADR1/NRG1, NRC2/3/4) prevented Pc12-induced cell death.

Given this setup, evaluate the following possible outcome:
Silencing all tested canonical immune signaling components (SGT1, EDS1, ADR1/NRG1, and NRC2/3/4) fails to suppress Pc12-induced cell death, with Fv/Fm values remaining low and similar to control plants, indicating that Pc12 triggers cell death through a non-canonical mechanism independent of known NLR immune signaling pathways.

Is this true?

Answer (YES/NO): YES